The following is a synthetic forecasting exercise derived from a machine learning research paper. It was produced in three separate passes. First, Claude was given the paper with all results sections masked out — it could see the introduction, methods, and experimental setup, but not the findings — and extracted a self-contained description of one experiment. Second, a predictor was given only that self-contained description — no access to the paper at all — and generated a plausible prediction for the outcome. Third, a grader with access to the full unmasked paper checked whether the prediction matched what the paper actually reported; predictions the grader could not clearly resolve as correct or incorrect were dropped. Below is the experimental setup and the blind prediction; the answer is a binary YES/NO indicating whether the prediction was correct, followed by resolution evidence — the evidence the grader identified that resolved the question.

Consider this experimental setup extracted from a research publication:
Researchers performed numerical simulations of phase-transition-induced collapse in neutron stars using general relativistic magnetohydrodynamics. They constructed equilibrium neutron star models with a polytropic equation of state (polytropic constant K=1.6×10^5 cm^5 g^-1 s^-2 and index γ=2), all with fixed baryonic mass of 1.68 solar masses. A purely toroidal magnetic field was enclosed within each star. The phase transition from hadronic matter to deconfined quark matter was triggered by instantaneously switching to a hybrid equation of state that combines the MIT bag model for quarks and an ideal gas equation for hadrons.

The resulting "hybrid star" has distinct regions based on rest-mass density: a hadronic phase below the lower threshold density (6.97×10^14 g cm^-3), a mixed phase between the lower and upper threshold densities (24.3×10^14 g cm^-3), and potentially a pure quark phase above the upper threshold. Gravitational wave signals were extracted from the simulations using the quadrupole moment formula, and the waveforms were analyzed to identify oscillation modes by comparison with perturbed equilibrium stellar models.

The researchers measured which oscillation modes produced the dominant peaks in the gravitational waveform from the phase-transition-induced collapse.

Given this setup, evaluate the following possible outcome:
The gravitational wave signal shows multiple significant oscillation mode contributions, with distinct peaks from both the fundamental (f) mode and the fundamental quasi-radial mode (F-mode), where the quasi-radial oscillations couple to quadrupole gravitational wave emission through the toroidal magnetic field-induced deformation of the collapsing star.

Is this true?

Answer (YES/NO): YES